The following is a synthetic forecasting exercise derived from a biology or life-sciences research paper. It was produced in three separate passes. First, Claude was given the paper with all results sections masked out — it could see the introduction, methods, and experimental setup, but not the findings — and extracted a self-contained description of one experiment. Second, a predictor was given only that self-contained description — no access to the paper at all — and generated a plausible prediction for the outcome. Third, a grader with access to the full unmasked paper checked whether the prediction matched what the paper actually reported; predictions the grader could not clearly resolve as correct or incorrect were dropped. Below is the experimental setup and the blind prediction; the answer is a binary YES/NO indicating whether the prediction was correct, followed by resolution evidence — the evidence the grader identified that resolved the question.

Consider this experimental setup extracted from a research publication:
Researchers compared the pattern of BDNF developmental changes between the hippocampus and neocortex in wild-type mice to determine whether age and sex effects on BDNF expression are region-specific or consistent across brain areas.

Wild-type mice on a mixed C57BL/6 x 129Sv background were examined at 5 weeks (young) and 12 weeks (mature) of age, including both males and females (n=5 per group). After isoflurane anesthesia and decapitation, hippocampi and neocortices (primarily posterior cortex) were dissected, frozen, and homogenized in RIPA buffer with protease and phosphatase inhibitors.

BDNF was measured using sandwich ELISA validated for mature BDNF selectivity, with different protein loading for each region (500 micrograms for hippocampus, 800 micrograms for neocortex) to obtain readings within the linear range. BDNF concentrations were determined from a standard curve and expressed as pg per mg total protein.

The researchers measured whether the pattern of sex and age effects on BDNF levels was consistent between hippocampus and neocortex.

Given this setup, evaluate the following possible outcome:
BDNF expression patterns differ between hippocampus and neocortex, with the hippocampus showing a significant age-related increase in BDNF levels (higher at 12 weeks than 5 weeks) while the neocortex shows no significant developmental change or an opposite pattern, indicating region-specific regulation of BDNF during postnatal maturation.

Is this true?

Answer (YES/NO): NO